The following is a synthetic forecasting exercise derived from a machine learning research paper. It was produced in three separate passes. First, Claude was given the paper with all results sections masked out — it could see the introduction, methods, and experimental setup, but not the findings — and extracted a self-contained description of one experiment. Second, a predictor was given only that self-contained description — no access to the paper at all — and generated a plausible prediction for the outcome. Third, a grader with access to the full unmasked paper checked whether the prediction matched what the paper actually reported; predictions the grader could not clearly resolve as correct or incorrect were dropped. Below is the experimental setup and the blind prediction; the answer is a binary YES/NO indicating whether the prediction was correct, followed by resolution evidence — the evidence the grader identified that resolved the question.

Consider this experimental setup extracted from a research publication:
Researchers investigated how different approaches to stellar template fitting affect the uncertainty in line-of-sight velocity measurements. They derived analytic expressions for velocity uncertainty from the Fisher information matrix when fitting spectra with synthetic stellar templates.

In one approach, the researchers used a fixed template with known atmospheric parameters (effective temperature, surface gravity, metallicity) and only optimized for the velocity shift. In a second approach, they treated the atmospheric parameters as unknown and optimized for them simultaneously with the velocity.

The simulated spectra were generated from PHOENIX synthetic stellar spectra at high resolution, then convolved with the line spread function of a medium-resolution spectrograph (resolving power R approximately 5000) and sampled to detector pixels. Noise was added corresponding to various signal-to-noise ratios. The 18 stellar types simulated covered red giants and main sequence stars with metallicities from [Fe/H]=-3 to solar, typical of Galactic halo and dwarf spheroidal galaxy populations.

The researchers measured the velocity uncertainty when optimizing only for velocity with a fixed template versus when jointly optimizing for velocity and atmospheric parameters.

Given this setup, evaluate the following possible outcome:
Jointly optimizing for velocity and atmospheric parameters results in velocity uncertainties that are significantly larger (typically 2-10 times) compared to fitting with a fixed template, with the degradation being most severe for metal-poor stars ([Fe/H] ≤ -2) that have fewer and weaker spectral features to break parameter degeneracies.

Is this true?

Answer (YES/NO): NO